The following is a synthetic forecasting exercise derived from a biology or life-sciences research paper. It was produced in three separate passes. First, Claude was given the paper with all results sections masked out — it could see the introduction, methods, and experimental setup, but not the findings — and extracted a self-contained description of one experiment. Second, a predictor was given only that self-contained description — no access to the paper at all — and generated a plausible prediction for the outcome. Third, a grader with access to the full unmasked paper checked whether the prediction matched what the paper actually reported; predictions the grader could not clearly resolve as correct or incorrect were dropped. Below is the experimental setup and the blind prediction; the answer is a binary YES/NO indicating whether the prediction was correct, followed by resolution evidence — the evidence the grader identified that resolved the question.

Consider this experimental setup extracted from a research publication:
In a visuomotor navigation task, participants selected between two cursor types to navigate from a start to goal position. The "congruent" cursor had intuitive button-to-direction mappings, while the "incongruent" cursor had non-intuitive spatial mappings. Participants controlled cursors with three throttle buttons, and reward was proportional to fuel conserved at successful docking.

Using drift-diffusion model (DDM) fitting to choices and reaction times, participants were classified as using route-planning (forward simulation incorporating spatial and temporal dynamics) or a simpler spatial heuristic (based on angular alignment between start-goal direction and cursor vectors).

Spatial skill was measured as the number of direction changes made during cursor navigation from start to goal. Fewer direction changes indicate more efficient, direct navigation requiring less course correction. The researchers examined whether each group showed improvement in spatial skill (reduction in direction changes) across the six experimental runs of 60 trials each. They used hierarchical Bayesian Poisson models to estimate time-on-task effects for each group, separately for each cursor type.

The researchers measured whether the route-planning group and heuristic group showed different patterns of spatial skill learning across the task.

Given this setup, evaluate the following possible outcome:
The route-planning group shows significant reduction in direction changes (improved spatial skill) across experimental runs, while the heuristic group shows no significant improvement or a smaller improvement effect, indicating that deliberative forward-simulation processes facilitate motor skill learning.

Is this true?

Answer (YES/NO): NO